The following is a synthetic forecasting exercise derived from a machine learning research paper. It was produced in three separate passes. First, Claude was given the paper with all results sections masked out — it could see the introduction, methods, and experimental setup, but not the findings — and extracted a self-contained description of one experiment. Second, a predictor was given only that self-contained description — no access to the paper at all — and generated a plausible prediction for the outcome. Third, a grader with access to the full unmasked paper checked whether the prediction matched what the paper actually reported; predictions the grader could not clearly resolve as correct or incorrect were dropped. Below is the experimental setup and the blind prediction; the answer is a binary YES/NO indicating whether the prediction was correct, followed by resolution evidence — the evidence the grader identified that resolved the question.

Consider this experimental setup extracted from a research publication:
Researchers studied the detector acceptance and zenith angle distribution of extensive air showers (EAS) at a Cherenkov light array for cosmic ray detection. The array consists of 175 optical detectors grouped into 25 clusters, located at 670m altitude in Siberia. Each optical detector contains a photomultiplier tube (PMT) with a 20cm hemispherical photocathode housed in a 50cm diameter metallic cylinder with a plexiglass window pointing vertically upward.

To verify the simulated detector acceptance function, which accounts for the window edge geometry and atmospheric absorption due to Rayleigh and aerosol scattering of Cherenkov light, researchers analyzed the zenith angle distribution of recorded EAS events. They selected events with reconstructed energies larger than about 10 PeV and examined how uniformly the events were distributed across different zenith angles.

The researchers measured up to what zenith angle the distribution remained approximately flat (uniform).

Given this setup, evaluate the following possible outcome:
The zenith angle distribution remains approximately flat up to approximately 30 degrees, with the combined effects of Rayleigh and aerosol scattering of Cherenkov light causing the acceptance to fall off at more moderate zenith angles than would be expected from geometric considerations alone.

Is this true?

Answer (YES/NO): NO